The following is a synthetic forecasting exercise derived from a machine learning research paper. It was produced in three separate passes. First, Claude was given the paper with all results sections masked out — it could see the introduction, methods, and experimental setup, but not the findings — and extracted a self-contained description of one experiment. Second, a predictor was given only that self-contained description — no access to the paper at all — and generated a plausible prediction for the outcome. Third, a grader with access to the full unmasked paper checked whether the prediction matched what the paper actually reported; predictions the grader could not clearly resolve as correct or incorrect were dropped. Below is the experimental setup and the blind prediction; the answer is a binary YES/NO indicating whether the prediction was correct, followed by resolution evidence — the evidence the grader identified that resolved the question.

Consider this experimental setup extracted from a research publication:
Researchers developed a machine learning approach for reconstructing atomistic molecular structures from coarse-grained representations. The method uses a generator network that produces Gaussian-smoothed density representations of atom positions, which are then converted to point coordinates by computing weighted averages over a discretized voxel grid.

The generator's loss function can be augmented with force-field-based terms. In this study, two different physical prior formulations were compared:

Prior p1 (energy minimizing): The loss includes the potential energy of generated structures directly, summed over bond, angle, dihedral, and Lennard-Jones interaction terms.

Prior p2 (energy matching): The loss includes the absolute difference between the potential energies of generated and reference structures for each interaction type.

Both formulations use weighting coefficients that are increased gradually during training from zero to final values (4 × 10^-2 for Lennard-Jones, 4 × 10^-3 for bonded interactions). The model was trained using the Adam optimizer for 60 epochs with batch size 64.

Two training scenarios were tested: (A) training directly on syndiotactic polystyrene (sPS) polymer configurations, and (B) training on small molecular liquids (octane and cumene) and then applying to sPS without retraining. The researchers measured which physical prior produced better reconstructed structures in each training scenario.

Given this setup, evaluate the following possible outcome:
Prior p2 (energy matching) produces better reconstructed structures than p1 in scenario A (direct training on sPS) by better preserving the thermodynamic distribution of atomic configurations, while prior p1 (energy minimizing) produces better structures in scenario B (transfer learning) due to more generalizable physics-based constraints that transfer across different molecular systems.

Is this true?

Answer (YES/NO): YES